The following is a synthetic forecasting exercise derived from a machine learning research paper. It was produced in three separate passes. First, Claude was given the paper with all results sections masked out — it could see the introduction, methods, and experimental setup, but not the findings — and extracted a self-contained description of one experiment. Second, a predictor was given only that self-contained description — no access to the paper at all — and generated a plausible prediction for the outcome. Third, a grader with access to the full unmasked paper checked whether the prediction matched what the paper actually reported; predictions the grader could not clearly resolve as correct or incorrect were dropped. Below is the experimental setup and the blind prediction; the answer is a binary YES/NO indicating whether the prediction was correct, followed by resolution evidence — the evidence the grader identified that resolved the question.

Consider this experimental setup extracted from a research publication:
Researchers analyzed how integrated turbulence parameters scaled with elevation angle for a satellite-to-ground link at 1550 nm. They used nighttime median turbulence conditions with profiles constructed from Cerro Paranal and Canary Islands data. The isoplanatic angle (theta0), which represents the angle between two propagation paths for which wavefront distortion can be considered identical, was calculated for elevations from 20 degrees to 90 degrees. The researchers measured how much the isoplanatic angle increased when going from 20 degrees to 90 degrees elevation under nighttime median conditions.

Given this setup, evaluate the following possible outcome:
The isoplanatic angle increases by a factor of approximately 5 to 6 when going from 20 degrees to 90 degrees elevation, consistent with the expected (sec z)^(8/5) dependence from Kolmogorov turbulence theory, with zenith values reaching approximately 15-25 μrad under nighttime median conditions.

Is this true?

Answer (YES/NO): NO